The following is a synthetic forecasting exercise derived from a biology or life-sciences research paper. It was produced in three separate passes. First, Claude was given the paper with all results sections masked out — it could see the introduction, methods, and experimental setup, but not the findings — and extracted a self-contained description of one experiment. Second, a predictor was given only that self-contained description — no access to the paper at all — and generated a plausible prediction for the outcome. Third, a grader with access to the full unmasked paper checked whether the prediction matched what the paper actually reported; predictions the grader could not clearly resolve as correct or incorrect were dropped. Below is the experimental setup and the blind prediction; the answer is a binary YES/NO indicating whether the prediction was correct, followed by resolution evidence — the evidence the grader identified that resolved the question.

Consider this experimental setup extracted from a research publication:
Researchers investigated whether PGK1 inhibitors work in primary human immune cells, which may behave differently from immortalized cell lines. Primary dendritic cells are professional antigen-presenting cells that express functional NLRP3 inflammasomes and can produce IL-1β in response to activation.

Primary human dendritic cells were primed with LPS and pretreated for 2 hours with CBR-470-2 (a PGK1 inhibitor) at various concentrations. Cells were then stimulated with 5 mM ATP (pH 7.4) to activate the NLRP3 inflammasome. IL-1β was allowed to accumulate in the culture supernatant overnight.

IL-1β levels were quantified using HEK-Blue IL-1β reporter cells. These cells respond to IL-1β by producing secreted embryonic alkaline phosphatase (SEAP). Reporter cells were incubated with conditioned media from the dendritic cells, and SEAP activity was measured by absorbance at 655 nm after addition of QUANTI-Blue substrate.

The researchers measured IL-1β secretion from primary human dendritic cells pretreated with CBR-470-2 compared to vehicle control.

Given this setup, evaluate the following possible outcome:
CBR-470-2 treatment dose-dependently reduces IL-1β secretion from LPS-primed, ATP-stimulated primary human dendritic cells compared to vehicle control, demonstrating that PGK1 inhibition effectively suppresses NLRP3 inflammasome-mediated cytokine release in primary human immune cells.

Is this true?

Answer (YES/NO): NO